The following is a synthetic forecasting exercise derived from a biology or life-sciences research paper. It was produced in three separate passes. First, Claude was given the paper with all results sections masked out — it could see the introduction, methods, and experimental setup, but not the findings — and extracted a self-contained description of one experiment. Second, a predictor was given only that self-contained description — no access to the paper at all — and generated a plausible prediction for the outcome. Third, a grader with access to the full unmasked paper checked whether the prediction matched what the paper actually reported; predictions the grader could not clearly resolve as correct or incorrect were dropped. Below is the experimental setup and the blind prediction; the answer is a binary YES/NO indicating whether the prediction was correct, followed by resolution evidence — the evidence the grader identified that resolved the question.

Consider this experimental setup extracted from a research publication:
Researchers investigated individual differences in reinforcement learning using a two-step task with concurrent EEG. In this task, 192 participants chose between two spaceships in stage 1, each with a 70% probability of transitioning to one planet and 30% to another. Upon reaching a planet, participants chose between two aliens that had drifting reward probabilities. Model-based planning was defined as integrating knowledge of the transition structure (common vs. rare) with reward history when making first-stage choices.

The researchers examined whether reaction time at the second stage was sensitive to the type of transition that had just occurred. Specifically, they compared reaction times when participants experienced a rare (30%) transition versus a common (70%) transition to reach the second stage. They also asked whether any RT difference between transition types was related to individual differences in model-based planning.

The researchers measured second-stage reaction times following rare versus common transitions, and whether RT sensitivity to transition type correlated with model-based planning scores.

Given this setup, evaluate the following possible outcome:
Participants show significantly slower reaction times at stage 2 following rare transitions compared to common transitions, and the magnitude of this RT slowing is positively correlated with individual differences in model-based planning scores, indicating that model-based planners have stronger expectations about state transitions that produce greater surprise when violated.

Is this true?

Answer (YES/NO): YES